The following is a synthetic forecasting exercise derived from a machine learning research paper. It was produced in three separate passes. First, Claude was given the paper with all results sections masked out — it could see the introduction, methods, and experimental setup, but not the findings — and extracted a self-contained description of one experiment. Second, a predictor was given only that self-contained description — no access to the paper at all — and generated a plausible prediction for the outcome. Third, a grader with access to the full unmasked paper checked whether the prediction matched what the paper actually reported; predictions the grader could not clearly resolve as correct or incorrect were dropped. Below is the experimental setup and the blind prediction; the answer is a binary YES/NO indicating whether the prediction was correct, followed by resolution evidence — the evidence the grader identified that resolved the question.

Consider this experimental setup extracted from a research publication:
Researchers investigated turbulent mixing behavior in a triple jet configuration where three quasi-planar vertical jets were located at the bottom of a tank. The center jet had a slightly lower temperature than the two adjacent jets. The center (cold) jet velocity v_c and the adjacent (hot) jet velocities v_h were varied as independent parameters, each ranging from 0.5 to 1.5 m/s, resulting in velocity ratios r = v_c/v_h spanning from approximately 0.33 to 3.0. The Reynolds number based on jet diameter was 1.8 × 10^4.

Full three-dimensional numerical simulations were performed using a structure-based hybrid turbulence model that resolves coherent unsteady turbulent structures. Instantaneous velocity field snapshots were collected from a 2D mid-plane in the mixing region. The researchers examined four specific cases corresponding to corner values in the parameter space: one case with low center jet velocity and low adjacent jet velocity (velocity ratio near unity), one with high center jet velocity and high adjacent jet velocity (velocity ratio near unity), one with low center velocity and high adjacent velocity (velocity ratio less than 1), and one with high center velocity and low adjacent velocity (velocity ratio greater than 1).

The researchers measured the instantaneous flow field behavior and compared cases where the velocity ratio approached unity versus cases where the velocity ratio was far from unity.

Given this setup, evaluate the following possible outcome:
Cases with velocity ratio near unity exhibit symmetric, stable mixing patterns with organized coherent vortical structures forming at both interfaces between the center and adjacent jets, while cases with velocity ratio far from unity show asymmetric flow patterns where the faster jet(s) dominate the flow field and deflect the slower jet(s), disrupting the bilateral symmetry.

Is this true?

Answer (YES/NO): NO